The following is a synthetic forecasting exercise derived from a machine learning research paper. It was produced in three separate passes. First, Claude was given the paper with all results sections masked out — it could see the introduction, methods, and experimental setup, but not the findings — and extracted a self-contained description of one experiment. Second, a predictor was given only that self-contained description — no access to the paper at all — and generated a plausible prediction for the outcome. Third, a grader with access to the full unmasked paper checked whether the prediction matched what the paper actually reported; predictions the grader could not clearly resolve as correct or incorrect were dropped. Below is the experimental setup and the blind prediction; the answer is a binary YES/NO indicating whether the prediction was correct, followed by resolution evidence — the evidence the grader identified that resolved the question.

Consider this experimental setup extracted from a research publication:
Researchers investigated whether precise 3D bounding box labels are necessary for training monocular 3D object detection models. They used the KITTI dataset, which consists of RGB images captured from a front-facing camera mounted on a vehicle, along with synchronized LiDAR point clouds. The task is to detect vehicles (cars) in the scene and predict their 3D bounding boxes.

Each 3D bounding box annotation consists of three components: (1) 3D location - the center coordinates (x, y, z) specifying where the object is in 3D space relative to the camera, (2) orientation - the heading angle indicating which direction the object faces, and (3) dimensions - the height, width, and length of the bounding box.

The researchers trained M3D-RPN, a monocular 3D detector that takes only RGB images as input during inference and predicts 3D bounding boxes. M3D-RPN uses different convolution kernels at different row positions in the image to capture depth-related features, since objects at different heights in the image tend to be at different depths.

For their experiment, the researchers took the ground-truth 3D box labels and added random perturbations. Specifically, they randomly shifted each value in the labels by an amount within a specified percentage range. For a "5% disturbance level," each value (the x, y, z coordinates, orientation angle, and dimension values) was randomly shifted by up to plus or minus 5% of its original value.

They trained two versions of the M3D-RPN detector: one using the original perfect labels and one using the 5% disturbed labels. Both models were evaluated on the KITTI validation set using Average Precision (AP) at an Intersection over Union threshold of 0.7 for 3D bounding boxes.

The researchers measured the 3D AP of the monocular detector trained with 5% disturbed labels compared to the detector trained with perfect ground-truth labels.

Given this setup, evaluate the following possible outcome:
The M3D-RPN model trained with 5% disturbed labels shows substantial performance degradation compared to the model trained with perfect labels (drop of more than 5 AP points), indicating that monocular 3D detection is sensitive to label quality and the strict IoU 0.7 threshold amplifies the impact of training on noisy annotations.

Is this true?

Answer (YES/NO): NO